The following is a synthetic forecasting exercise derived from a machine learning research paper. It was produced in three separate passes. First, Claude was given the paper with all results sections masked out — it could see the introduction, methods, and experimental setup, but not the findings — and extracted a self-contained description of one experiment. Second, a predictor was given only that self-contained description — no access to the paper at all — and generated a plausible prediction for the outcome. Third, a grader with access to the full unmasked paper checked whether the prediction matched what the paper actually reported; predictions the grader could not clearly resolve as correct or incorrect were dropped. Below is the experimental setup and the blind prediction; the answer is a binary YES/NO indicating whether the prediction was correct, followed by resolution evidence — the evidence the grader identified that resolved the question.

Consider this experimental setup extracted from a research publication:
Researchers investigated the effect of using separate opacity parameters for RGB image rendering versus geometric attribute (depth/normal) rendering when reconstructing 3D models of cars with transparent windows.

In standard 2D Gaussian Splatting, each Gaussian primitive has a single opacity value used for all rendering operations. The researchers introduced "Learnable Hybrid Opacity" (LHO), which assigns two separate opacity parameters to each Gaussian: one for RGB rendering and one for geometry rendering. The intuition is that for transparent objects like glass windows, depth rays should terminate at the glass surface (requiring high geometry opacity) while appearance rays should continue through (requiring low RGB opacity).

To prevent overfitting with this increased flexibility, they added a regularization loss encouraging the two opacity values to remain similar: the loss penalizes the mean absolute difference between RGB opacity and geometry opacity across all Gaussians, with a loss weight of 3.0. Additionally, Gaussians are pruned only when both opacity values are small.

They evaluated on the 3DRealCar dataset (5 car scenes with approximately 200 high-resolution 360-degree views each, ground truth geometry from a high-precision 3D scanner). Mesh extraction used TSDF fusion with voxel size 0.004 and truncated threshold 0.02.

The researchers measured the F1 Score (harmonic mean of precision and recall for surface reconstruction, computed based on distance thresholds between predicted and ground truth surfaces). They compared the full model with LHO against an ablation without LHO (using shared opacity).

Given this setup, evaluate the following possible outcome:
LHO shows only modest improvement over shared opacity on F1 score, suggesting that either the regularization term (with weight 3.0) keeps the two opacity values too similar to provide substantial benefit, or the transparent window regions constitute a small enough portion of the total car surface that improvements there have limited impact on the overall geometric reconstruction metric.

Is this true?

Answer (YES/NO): NO